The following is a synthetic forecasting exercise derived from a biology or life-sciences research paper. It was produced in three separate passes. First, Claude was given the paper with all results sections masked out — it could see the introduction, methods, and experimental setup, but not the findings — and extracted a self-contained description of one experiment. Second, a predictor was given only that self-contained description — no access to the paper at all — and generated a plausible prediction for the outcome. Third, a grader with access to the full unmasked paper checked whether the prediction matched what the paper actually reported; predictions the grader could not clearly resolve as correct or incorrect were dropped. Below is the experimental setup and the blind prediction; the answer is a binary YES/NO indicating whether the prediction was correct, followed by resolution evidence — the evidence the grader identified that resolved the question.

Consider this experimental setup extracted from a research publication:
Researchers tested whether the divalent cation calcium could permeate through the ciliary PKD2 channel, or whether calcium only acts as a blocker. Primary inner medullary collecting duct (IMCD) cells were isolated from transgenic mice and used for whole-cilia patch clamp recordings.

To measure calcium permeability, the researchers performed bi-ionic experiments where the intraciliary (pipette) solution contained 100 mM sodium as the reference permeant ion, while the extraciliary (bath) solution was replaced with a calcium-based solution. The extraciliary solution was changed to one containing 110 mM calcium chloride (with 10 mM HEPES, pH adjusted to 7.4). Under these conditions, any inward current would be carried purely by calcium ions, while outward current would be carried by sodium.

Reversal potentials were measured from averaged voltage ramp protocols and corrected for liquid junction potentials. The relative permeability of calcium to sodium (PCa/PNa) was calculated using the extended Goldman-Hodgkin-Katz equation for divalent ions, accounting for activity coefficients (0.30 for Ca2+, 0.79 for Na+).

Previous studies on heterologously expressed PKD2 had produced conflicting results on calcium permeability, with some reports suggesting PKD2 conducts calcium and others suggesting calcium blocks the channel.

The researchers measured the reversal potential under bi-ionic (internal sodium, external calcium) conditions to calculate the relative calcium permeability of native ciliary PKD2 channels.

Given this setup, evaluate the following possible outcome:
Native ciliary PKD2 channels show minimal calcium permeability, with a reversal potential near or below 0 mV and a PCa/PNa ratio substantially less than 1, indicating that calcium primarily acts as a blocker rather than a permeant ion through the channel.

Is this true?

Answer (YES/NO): YES